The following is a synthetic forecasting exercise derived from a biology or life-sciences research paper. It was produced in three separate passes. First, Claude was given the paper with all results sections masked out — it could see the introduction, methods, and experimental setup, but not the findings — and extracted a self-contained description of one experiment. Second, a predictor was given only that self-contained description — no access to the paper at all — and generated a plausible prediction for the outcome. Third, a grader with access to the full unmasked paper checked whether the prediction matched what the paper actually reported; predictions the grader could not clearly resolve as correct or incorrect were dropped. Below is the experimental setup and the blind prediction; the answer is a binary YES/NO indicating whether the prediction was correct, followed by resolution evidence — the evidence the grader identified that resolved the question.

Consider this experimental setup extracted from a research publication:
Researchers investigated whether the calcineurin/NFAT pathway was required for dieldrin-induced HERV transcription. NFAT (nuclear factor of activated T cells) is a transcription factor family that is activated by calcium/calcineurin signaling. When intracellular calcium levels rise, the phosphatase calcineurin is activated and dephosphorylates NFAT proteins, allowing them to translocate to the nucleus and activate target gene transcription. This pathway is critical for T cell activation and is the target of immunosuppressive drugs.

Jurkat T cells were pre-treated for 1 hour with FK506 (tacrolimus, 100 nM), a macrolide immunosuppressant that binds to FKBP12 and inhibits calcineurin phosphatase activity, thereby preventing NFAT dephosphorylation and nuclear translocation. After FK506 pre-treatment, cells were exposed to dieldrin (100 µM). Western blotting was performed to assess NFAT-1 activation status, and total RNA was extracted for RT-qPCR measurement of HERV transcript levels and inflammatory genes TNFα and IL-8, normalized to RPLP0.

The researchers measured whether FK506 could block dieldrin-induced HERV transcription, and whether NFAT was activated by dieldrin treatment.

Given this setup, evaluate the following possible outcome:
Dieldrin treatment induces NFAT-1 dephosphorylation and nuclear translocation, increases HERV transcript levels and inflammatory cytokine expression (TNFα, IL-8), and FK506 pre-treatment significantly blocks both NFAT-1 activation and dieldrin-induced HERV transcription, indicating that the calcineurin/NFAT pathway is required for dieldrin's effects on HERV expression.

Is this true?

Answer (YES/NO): NO